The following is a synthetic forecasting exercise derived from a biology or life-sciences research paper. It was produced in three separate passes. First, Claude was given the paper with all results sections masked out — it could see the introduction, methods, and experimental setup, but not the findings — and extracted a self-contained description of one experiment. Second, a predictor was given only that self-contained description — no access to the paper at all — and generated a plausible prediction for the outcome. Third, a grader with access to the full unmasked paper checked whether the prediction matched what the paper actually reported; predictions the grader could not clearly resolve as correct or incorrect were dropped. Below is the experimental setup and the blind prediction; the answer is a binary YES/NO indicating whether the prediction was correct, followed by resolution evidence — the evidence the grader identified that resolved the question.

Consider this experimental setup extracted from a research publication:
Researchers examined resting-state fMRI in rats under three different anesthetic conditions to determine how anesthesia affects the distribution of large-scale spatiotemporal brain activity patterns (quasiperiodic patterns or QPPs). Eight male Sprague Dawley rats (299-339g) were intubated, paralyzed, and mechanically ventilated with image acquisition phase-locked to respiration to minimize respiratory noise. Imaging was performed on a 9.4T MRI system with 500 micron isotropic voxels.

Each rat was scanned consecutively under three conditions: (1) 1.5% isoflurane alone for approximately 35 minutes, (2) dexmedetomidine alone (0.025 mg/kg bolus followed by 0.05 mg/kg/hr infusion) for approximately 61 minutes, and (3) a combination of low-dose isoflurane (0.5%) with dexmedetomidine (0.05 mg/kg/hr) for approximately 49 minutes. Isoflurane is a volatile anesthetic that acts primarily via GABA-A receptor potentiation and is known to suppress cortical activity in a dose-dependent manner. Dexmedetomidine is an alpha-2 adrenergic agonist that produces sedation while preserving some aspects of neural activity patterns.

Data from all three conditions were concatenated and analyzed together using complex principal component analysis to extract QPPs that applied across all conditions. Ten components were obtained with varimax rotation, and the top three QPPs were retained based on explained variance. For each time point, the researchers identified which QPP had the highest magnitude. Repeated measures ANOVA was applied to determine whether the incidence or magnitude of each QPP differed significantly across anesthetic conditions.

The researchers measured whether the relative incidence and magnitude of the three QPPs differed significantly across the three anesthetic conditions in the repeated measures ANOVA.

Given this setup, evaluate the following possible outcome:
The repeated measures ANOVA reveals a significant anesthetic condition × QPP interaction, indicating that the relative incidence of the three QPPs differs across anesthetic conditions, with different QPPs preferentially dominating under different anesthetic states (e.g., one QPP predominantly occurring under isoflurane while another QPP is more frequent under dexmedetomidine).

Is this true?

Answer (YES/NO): NO